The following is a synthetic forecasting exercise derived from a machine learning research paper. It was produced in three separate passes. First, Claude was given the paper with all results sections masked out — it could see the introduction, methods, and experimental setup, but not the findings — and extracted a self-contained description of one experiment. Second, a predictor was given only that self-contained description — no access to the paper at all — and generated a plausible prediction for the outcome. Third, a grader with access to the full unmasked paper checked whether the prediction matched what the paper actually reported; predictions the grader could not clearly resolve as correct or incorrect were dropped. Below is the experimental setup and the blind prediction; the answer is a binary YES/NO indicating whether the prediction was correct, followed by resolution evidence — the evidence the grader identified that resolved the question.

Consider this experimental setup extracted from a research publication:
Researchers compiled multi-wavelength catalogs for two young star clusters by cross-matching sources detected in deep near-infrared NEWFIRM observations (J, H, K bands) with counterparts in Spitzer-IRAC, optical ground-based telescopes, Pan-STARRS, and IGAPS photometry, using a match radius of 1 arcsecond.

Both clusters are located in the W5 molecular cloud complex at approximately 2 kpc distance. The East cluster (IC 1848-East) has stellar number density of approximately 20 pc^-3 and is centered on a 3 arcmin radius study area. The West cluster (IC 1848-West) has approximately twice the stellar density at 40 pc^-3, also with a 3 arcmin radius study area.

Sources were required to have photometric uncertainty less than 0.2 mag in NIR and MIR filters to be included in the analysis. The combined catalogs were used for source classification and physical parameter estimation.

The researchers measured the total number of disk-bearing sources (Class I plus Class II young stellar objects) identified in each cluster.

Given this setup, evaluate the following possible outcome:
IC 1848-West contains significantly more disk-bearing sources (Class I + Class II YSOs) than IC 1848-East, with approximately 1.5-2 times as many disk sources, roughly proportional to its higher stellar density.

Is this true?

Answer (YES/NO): NO